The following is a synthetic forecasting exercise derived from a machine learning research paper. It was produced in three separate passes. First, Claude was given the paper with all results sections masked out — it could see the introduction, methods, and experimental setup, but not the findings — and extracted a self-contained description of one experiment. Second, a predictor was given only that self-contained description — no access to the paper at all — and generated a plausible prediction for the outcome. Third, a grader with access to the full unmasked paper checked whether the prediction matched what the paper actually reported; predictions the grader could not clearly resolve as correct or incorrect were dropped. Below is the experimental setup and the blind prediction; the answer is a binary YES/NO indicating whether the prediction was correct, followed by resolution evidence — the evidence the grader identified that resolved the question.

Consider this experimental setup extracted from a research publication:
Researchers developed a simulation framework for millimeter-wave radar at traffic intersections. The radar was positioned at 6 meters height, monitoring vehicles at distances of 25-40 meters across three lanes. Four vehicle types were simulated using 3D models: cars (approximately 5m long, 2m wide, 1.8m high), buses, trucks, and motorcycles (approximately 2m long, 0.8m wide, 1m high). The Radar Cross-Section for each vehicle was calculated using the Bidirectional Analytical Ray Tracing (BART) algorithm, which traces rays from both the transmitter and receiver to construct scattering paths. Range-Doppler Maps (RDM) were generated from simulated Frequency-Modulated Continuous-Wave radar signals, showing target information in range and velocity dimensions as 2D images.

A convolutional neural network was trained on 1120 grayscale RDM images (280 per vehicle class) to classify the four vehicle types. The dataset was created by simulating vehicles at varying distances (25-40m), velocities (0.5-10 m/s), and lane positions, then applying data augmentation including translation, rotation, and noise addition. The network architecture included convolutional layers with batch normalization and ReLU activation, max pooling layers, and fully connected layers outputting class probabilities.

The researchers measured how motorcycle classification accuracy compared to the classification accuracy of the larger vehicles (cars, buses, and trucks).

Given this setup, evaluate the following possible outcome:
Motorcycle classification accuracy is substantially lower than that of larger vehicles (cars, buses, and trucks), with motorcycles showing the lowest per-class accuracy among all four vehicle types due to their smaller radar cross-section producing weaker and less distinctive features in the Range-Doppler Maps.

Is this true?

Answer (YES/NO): NO